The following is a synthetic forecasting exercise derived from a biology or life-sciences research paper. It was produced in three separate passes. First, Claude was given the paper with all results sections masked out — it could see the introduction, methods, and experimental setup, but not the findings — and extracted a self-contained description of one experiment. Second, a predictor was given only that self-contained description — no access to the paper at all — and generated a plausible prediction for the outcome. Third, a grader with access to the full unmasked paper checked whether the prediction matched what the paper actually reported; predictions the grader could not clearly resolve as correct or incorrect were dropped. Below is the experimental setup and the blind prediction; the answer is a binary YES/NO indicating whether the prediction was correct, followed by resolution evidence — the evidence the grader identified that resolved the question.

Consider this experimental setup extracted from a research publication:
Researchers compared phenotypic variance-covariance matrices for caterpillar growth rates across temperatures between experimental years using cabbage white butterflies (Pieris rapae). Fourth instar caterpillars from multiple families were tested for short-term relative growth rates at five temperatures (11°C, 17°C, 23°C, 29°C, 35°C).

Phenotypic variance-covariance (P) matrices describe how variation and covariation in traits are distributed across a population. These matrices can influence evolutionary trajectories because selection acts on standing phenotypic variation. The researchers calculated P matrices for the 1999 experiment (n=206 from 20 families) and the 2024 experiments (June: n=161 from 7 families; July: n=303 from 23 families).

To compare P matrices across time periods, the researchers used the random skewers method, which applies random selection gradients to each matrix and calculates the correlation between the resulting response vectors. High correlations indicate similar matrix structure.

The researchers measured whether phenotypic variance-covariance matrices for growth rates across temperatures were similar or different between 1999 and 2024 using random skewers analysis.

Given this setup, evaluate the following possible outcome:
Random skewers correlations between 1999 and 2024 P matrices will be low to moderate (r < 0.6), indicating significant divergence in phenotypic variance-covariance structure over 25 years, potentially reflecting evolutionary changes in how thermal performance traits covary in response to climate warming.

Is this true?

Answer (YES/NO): NO